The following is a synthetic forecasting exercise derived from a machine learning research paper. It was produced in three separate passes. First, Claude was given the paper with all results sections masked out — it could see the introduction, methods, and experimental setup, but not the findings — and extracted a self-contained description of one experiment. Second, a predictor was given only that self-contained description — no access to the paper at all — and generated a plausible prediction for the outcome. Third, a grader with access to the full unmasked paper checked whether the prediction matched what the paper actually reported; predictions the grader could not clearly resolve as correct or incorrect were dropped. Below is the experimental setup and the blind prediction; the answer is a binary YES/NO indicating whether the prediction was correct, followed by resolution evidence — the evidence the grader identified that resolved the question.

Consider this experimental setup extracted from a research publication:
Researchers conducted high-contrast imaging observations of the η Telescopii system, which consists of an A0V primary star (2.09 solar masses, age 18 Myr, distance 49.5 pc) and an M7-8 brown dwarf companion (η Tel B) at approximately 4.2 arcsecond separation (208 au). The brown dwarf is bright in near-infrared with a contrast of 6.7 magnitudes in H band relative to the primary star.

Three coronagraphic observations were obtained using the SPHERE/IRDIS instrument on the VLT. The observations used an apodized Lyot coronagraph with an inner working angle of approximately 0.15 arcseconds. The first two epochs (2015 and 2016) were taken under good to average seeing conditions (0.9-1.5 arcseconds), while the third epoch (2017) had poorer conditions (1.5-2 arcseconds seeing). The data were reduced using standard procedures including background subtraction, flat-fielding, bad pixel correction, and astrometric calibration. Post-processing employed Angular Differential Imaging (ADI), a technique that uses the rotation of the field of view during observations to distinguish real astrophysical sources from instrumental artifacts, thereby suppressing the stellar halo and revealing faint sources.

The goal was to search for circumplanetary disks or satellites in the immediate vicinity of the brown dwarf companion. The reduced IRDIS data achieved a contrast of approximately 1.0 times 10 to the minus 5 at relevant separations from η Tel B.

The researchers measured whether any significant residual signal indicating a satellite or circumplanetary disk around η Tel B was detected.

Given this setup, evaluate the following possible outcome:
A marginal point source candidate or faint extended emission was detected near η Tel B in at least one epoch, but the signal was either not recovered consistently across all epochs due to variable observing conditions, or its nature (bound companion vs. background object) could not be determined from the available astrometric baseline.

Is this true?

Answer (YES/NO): NO